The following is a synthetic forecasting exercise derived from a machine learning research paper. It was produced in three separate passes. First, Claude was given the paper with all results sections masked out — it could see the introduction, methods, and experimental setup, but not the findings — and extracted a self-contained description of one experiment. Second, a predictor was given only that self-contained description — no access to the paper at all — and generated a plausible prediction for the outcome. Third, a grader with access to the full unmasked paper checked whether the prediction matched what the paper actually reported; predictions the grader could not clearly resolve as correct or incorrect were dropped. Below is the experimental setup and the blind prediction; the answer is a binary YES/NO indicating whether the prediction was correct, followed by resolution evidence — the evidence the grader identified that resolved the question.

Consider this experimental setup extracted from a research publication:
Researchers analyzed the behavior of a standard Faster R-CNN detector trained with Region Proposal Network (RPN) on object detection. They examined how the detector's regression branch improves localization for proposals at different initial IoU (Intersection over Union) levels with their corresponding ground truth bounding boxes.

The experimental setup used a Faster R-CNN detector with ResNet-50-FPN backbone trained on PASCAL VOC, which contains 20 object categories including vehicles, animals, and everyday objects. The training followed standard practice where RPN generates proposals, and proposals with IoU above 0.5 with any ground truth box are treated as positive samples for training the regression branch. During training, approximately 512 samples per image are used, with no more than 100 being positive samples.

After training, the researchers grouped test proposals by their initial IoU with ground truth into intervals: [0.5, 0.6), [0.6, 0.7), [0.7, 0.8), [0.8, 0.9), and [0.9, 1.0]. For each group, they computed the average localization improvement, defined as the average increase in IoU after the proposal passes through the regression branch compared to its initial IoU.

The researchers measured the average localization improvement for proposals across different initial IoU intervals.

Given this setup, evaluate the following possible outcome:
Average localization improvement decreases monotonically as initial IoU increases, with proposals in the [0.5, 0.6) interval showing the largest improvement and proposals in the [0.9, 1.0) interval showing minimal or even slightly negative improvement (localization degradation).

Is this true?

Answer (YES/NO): YES